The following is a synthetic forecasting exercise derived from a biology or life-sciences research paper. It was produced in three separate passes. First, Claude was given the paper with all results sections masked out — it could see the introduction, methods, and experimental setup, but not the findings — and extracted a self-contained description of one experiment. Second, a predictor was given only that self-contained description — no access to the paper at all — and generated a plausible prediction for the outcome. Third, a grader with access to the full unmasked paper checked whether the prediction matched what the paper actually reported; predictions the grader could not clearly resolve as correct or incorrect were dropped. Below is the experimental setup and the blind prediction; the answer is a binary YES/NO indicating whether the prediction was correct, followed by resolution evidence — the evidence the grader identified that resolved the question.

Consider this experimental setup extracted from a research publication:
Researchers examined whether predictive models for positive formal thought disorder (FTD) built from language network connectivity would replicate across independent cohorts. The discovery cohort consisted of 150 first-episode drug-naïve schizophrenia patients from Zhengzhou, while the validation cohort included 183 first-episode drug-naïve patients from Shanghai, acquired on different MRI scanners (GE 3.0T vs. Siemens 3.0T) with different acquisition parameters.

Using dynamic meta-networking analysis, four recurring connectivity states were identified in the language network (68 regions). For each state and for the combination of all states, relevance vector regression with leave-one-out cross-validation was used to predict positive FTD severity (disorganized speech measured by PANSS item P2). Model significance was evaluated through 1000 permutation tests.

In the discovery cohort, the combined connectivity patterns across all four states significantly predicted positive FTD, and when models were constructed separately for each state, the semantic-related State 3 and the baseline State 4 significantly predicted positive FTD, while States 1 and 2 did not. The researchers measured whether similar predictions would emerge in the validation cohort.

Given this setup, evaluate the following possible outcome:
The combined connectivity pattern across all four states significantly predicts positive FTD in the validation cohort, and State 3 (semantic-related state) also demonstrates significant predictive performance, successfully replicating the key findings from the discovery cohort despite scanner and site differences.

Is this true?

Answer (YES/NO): YES